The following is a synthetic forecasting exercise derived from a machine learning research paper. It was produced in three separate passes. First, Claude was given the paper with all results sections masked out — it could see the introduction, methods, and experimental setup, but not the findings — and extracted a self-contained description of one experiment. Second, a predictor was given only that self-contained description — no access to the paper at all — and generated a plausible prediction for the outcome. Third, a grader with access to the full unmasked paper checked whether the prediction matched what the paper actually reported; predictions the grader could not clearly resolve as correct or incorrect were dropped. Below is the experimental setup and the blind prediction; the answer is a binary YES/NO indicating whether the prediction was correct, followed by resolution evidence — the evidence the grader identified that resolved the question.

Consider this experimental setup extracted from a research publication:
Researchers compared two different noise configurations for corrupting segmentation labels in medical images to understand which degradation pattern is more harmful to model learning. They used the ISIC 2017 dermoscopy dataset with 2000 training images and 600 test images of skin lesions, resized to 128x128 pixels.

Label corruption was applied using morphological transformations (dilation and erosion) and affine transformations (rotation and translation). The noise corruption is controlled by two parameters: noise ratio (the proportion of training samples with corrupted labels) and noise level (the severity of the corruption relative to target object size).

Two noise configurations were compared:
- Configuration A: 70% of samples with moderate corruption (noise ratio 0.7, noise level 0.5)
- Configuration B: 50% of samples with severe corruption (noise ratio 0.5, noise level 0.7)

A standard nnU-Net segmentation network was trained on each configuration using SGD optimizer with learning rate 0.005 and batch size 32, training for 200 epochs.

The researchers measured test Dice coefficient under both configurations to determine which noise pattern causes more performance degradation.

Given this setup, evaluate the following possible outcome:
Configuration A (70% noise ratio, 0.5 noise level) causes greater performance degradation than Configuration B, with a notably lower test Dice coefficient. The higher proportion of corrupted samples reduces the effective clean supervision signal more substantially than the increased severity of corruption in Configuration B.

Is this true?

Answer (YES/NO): NO